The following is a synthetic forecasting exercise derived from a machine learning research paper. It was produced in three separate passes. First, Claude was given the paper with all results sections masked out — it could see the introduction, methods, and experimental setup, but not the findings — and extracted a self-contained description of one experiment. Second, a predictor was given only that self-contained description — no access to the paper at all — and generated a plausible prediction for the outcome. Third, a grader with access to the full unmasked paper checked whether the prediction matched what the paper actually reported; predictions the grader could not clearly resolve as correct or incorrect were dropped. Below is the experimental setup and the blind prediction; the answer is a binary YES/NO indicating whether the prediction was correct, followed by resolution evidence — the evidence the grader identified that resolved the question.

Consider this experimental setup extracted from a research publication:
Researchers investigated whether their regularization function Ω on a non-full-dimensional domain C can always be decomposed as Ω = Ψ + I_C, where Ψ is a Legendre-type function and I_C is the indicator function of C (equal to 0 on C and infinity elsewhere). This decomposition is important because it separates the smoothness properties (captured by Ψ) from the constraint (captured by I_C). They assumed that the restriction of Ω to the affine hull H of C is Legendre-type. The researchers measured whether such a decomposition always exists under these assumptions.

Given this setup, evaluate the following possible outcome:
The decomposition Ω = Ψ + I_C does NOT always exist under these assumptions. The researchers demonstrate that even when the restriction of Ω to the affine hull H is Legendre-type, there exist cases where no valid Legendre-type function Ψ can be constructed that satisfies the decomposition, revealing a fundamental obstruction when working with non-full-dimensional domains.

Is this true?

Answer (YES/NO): NO